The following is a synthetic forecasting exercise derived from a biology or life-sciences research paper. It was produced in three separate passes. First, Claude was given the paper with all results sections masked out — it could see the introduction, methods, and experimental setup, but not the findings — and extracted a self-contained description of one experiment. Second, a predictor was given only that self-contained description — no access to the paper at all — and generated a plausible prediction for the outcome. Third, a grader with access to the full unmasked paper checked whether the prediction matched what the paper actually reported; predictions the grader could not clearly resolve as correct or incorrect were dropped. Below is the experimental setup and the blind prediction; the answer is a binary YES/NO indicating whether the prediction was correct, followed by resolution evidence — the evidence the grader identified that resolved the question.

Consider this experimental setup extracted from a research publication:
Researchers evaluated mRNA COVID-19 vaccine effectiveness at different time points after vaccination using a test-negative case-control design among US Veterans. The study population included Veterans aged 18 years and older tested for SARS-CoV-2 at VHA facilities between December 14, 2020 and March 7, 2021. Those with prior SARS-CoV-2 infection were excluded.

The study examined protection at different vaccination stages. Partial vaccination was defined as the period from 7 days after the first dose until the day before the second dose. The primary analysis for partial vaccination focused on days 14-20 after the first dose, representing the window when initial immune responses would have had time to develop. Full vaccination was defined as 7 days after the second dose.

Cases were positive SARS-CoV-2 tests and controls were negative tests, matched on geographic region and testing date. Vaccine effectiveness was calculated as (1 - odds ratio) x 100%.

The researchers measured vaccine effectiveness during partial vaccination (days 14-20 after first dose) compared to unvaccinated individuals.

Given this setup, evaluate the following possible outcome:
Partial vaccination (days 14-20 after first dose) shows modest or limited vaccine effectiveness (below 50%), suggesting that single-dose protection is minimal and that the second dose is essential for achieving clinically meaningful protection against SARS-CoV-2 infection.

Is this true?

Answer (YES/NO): NO